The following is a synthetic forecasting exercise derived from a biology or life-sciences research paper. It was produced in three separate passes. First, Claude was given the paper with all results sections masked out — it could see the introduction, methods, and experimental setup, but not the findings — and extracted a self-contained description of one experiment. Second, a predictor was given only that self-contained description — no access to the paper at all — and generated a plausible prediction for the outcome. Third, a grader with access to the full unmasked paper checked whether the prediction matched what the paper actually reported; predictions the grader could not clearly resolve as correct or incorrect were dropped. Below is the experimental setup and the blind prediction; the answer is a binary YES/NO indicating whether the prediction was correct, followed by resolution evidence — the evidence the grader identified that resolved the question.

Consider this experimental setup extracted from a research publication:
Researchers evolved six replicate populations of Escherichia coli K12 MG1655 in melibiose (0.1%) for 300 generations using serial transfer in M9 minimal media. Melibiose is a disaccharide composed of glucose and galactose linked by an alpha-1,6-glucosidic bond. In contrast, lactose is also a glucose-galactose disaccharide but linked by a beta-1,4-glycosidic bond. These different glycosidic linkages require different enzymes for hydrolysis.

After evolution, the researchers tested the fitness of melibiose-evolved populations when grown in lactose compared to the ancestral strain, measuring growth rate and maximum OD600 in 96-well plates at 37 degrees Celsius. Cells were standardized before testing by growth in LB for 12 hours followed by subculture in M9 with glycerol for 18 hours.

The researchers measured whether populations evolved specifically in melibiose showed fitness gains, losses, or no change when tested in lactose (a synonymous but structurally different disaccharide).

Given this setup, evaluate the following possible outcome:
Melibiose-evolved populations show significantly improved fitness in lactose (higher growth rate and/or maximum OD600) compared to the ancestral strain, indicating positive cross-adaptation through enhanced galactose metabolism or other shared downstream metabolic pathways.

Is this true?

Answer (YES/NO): YES